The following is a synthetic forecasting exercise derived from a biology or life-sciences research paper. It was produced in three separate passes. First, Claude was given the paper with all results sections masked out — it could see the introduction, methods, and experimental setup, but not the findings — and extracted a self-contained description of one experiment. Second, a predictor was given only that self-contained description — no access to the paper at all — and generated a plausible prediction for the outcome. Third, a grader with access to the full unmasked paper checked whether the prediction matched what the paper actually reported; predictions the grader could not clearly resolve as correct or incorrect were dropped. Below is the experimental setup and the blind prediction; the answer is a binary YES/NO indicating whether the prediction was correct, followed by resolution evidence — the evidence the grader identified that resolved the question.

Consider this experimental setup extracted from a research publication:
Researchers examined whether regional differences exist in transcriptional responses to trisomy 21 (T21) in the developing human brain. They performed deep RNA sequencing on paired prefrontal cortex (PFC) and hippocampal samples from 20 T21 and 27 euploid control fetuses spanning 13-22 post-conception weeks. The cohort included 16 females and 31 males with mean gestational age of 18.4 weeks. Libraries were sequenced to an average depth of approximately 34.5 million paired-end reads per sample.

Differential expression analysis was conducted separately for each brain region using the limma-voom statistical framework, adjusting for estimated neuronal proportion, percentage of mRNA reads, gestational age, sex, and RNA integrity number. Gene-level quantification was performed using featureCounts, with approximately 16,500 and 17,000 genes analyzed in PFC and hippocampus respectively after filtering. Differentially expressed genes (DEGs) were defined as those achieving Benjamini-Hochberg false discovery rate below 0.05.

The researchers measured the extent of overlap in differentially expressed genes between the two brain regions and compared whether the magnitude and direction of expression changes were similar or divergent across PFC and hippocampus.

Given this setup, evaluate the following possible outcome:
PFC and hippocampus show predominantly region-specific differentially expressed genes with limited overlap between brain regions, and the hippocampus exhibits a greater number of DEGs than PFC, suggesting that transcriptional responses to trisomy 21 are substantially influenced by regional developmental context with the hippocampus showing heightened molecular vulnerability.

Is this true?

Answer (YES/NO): NO